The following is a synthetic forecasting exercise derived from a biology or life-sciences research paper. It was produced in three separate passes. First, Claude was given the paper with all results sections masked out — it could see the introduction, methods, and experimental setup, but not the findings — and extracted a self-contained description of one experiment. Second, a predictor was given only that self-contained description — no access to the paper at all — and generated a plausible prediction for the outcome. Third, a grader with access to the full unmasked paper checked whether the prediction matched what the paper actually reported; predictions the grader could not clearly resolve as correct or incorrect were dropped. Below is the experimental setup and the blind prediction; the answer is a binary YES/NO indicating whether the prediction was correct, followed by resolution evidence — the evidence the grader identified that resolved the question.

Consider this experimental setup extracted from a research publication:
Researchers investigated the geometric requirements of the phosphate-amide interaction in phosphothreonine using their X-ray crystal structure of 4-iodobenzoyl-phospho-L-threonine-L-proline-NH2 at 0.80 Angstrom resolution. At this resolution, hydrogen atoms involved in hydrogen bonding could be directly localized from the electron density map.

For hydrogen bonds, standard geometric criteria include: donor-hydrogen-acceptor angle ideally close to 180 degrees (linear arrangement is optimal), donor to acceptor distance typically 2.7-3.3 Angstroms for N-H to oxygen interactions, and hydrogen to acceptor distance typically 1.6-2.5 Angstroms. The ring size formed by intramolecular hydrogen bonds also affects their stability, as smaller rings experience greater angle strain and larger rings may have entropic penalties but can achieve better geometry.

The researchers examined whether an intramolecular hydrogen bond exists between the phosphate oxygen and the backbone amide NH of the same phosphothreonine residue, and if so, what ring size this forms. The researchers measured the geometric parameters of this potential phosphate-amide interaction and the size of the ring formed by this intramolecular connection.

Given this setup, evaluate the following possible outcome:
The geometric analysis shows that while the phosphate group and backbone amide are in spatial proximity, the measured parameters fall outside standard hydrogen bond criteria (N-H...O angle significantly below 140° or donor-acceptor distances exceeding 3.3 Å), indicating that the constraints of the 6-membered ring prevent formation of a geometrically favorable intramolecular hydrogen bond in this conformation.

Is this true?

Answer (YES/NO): NO